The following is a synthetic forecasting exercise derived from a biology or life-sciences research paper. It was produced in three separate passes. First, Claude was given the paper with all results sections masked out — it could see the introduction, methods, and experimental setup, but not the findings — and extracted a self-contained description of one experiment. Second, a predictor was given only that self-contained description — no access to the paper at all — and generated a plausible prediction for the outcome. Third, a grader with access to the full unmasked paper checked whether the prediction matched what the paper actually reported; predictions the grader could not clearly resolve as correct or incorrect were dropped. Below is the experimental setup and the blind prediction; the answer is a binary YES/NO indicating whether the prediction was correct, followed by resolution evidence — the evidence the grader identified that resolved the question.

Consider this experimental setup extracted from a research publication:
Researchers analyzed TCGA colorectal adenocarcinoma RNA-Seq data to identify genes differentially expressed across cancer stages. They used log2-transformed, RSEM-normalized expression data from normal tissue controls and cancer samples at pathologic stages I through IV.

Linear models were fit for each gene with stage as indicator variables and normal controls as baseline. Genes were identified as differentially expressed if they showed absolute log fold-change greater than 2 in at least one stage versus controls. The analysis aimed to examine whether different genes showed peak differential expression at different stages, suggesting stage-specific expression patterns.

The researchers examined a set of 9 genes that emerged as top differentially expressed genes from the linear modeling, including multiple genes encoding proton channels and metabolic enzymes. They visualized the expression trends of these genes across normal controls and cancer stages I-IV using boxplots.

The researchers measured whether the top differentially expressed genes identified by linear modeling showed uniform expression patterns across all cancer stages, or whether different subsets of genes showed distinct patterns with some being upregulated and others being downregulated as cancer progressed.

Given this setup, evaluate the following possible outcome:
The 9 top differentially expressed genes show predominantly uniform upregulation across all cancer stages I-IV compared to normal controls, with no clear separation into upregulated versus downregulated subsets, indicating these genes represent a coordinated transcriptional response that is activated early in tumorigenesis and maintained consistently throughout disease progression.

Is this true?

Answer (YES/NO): NO